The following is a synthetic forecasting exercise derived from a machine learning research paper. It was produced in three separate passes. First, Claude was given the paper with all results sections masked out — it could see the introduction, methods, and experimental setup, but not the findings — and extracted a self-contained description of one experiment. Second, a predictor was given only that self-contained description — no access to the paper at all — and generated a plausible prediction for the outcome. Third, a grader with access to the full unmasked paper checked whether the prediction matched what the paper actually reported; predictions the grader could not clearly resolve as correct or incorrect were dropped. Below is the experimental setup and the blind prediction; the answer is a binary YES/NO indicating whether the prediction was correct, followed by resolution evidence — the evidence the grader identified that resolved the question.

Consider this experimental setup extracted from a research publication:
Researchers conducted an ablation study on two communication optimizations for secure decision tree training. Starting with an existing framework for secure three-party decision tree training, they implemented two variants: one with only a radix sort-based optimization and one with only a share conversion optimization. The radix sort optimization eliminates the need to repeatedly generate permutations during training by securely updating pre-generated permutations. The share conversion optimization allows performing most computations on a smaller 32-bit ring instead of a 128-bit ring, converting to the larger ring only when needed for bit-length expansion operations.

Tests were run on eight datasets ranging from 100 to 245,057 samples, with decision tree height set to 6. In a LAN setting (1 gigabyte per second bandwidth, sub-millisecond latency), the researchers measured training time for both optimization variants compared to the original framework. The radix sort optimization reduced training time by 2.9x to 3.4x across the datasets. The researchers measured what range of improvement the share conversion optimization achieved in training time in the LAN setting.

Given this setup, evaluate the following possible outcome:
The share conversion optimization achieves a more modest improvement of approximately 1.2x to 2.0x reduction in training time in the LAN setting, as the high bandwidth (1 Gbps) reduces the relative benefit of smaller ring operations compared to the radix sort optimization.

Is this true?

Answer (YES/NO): NO